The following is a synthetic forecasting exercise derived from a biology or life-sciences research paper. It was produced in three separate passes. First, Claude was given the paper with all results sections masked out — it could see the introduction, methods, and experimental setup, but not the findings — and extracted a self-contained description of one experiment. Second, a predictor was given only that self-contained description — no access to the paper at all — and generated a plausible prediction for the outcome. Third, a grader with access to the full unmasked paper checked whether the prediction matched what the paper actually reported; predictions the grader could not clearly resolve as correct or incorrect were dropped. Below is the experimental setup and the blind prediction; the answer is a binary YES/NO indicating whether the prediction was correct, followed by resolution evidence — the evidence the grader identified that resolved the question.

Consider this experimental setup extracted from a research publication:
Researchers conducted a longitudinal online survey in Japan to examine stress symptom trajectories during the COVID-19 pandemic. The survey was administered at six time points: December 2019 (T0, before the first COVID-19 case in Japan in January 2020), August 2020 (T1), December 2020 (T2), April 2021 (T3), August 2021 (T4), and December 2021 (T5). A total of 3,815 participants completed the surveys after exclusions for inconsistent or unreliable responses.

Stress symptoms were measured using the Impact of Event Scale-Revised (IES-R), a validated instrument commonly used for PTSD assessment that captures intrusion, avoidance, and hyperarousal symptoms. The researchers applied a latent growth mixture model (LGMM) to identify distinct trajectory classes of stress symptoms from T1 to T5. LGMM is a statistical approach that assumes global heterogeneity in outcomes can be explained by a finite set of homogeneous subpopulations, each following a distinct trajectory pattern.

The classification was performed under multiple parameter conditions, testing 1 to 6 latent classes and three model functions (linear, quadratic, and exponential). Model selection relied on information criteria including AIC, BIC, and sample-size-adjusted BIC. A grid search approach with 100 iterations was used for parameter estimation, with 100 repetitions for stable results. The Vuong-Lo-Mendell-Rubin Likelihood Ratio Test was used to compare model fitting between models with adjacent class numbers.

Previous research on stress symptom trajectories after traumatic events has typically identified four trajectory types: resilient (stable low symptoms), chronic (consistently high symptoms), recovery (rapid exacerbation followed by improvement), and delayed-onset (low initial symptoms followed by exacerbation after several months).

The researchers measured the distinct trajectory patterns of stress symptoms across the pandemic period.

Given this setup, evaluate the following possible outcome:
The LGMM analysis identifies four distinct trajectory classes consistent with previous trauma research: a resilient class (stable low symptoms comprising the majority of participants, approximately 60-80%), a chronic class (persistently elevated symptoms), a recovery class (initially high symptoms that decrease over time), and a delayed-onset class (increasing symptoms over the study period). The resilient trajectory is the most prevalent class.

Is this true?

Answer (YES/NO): NO